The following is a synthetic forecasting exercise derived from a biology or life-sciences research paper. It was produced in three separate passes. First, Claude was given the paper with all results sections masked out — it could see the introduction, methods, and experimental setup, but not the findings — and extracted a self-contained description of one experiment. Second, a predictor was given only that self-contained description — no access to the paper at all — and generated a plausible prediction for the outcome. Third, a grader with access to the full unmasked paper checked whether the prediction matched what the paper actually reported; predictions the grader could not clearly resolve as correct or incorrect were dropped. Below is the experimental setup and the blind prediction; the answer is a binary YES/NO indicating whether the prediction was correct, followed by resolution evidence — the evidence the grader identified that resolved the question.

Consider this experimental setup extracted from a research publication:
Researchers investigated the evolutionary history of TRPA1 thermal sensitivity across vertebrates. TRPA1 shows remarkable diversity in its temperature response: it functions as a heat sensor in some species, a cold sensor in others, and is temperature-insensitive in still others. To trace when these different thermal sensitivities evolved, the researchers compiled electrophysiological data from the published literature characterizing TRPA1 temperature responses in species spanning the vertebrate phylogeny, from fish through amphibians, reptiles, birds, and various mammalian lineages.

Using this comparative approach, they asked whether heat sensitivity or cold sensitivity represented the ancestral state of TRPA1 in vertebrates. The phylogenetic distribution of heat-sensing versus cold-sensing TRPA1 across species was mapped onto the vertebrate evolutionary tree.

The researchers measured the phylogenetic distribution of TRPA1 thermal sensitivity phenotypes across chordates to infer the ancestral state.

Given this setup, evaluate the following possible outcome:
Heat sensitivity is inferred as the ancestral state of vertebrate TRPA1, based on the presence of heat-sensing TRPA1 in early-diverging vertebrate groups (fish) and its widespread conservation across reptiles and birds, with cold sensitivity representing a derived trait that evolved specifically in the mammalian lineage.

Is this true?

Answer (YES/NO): YES